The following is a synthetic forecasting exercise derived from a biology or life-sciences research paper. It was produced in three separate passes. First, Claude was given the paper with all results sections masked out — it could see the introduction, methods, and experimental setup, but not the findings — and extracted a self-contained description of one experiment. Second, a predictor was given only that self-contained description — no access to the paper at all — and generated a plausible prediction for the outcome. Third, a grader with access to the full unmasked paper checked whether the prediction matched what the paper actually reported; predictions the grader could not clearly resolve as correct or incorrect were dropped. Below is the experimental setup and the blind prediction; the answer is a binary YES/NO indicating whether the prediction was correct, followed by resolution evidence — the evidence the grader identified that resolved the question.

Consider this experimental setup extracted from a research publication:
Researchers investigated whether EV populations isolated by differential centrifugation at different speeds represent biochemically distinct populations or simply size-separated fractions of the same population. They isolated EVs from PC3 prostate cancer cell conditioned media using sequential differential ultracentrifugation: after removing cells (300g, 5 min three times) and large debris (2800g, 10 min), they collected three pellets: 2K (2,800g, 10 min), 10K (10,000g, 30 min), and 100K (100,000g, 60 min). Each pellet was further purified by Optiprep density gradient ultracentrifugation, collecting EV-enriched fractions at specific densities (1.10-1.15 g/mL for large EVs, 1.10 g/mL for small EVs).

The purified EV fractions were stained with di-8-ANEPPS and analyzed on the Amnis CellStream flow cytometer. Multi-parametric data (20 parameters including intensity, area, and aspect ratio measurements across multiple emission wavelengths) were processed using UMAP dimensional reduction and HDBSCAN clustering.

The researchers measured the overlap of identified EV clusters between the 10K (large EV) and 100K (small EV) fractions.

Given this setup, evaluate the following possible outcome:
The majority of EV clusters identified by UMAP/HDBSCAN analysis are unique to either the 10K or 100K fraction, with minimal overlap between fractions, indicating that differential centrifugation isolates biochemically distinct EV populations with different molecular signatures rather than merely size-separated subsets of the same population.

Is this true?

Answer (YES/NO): NO